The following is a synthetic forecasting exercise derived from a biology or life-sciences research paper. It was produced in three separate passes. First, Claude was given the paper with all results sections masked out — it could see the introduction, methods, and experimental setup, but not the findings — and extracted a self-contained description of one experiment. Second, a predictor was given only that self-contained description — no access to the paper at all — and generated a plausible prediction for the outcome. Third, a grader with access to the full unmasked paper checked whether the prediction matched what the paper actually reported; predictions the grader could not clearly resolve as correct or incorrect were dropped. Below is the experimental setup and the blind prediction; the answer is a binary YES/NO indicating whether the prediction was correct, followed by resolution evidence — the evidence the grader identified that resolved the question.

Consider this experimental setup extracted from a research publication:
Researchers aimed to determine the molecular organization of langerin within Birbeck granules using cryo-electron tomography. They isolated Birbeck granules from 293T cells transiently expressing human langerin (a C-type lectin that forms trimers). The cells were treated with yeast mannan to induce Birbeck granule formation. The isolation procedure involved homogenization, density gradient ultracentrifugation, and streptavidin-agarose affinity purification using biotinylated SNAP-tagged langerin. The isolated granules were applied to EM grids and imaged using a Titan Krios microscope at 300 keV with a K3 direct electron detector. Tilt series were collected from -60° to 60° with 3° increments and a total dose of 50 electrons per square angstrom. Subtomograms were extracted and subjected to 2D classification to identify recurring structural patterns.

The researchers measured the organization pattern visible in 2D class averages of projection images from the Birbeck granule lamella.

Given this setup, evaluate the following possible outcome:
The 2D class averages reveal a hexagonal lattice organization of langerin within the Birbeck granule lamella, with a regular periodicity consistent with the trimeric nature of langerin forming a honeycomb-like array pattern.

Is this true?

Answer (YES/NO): NO